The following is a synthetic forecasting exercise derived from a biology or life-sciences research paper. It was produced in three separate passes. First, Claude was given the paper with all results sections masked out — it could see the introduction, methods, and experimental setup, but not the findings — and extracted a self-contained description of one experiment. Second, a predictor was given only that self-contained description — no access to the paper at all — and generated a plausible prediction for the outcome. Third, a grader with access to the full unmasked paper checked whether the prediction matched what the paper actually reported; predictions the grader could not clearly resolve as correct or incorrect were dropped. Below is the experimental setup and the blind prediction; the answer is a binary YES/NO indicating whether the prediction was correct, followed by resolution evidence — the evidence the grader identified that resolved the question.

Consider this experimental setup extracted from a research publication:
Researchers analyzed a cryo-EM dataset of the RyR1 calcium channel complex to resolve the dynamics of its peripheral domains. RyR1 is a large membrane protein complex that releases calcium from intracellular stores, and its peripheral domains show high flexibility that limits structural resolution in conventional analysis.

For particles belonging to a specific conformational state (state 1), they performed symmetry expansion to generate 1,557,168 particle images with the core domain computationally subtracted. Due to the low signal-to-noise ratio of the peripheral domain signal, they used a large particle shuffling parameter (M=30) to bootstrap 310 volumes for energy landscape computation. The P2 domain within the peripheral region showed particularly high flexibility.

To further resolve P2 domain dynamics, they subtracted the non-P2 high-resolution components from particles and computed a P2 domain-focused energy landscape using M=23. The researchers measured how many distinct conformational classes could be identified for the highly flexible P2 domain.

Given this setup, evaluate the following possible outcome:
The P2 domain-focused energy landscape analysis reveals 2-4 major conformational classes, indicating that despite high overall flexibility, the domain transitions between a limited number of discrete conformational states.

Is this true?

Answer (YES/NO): YES